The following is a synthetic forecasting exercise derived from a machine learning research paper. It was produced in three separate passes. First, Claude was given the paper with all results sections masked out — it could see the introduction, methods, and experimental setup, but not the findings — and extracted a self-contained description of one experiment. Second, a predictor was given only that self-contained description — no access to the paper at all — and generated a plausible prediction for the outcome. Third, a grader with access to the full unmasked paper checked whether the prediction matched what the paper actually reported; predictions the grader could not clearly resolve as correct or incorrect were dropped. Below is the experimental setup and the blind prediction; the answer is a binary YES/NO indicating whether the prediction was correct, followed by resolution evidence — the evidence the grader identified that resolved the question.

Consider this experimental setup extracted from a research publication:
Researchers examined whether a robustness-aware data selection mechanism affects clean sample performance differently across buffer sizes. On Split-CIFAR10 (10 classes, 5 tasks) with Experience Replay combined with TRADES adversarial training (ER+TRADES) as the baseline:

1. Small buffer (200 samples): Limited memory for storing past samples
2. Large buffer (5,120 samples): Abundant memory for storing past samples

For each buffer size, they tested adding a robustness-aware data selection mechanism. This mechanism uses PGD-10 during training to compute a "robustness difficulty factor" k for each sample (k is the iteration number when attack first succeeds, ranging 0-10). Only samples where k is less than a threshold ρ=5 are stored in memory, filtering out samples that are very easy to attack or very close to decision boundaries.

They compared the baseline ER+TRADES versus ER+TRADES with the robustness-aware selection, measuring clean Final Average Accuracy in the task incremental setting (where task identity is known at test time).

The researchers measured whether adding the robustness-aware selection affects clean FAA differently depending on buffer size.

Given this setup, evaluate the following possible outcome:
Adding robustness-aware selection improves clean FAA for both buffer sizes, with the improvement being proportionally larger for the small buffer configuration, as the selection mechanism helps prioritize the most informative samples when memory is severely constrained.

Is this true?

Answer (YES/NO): NO